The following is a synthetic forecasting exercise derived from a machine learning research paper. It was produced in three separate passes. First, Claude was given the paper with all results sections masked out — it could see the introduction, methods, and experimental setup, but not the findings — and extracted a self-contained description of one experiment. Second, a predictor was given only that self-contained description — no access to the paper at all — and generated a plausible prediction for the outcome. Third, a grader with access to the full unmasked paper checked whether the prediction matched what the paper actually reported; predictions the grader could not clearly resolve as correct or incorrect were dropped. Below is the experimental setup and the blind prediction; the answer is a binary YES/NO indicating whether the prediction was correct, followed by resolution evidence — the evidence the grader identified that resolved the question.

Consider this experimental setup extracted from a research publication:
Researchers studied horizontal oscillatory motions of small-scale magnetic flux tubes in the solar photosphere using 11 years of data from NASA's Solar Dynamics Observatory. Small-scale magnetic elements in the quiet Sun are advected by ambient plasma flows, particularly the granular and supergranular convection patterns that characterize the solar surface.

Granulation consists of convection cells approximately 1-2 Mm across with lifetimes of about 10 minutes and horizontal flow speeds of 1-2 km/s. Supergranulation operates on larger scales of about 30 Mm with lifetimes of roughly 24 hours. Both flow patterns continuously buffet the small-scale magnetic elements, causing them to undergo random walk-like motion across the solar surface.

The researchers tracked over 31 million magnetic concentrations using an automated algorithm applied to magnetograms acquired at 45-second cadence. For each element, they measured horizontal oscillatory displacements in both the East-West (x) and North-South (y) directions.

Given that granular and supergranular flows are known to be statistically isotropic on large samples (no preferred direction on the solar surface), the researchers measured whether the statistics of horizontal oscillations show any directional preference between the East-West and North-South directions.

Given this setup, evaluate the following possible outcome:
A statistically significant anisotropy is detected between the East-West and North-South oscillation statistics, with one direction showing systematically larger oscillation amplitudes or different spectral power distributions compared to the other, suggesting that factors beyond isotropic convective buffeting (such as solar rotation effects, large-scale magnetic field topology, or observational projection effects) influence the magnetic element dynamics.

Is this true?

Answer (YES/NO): YES